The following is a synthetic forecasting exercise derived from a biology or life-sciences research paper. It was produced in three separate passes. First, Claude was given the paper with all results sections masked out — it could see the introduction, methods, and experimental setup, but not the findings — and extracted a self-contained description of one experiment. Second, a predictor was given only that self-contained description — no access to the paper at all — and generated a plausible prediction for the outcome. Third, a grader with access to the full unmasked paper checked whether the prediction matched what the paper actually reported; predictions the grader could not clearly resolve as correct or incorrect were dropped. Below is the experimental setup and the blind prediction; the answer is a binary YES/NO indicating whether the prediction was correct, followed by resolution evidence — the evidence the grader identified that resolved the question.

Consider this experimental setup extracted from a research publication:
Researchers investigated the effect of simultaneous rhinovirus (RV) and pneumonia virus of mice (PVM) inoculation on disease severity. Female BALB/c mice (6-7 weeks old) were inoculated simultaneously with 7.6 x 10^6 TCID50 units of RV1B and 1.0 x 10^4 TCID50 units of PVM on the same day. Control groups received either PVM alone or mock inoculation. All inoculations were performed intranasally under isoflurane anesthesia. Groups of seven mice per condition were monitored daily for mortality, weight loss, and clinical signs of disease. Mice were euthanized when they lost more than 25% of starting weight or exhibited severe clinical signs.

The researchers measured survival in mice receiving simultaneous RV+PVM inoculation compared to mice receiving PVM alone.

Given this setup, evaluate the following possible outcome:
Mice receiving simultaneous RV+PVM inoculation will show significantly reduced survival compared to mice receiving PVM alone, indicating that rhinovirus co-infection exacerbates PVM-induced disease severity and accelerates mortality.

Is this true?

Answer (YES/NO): NO